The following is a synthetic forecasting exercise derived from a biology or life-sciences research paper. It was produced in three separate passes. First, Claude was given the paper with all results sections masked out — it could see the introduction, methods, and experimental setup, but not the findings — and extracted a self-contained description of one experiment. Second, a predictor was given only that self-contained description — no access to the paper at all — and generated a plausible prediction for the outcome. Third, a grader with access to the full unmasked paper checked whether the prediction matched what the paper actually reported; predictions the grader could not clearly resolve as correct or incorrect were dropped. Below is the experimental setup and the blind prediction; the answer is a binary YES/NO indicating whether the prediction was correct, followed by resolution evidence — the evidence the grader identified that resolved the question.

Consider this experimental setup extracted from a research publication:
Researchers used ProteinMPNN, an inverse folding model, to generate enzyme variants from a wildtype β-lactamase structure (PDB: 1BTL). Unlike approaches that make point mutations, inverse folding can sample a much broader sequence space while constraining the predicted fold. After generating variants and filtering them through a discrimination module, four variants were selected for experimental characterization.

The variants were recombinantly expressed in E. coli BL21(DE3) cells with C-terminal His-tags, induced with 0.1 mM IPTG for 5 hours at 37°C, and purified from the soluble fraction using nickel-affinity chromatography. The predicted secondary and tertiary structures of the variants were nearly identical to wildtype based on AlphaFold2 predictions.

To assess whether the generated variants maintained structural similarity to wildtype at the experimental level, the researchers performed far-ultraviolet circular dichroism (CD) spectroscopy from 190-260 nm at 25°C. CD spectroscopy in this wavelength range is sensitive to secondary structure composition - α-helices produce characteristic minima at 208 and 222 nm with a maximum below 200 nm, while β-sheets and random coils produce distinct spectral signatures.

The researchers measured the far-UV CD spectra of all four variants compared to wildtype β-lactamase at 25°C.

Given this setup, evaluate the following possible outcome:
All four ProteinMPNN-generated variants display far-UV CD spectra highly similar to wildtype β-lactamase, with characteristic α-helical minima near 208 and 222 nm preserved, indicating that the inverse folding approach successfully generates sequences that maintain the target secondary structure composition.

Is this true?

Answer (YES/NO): YES